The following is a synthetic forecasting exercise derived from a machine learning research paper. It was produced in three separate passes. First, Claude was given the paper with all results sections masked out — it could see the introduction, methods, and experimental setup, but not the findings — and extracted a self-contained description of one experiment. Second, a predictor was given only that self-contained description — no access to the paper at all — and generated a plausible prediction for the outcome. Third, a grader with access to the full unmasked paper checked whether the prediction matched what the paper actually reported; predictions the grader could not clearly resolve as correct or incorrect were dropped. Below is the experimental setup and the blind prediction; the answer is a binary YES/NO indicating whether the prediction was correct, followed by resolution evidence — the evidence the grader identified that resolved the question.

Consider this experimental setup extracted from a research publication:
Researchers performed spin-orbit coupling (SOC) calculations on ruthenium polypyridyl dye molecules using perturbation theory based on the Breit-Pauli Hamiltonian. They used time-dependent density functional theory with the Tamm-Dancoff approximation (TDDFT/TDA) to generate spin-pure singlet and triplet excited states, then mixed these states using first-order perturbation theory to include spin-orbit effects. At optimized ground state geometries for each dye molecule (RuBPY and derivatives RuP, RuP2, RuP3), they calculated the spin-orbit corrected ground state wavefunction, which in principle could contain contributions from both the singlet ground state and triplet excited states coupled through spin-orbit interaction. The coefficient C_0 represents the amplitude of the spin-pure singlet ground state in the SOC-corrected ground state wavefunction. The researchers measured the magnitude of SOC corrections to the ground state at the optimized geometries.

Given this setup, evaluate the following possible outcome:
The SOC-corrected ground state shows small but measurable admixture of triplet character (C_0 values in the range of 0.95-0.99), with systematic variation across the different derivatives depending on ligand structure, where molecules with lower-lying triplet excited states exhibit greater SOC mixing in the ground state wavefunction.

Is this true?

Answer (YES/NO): NO